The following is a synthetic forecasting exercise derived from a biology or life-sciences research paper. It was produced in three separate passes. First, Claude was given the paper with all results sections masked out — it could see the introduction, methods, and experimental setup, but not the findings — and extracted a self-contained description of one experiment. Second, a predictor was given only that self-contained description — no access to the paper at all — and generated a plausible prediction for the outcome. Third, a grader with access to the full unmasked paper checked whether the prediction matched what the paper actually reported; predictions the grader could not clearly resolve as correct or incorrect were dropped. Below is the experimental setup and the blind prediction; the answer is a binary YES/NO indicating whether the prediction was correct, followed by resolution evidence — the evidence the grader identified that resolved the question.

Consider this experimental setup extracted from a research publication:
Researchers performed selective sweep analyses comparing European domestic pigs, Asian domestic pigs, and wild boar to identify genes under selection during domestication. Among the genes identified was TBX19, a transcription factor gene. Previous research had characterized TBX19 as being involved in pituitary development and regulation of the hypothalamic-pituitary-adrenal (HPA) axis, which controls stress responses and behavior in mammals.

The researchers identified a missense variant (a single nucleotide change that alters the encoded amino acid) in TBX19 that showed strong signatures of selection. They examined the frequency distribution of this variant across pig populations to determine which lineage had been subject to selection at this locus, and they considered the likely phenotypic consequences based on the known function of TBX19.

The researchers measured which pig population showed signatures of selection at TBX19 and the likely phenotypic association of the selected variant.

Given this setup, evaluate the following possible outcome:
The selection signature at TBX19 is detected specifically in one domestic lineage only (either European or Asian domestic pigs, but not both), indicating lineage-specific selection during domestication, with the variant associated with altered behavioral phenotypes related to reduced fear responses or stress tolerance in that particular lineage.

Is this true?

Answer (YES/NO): NO